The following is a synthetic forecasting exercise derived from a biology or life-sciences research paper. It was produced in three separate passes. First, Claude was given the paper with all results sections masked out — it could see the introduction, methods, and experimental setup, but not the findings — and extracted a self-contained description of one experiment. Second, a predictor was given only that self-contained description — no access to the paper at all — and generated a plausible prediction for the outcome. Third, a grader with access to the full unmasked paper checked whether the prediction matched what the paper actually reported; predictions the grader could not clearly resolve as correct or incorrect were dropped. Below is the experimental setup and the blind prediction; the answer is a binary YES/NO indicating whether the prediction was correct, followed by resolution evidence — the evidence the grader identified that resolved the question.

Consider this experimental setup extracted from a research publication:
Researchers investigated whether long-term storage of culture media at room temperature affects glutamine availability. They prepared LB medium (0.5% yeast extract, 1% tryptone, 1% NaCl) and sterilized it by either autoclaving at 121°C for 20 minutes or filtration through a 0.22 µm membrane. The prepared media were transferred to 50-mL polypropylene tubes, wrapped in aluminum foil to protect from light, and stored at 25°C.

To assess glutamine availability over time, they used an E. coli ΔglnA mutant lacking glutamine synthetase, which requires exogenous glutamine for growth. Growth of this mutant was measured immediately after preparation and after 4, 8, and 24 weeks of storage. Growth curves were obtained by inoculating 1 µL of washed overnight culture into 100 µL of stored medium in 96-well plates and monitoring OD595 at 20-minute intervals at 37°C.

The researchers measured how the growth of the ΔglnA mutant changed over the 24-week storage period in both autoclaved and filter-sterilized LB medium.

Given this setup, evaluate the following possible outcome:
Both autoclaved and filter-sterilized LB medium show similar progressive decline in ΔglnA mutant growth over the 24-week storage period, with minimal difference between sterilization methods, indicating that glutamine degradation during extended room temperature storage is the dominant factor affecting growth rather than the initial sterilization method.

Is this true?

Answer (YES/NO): NO